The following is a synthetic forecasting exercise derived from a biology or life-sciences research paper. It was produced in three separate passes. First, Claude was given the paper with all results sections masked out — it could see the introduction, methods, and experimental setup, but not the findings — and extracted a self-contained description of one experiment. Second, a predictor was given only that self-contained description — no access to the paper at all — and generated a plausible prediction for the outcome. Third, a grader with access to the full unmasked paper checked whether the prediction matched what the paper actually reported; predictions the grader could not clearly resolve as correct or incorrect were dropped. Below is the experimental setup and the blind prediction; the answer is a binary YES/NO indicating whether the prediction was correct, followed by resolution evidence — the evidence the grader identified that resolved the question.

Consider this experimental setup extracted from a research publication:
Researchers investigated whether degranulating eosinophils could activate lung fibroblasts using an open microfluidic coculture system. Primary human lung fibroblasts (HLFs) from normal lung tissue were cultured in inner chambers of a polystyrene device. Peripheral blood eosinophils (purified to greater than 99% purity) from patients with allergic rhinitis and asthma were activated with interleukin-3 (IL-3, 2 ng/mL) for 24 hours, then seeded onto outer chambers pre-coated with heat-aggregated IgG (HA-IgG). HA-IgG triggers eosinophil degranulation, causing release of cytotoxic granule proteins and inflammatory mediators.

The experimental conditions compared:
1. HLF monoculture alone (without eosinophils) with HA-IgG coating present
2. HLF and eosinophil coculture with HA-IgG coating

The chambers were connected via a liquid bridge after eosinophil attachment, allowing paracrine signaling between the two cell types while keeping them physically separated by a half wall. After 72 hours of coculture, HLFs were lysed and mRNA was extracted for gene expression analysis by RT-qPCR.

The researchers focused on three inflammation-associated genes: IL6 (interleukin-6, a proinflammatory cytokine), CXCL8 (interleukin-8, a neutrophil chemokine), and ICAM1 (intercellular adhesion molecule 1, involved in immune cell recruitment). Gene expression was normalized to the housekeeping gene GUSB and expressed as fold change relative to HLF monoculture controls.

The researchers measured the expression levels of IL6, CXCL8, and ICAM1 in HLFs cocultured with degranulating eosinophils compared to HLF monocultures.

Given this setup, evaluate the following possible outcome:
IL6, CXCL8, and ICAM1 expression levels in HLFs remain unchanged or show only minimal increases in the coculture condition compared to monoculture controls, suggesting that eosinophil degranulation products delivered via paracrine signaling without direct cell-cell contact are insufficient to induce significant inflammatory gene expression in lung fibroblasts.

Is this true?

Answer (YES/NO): NO